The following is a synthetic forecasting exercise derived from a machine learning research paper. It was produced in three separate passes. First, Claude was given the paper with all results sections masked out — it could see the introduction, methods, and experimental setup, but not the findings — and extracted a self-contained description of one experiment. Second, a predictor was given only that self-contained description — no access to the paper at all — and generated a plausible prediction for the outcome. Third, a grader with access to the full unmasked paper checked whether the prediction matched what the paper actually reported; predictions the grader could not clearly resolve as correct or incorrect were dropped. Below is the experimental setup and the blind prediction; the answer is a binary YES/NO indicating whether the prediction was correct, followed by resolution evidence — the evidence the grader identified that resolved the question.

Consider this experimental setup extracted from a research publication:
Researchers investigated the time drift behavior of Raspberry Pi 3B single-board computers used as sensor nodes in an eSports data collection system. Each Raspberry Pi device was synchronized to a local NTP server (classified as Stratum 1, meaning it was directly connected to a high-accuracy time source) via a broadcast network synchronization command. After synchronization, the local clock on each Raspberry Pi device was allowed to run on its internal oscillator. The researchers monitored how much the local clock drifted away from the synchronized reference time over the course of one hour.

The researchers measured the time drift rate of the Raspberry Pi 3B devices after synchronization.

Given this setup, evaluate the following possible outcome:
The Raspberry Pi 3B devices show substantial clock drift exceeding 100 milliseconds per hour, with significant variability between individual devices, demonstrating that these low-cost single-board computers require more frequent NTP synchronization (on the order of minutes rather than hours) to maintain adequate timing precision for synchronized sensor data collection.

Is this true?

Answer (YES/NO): NO